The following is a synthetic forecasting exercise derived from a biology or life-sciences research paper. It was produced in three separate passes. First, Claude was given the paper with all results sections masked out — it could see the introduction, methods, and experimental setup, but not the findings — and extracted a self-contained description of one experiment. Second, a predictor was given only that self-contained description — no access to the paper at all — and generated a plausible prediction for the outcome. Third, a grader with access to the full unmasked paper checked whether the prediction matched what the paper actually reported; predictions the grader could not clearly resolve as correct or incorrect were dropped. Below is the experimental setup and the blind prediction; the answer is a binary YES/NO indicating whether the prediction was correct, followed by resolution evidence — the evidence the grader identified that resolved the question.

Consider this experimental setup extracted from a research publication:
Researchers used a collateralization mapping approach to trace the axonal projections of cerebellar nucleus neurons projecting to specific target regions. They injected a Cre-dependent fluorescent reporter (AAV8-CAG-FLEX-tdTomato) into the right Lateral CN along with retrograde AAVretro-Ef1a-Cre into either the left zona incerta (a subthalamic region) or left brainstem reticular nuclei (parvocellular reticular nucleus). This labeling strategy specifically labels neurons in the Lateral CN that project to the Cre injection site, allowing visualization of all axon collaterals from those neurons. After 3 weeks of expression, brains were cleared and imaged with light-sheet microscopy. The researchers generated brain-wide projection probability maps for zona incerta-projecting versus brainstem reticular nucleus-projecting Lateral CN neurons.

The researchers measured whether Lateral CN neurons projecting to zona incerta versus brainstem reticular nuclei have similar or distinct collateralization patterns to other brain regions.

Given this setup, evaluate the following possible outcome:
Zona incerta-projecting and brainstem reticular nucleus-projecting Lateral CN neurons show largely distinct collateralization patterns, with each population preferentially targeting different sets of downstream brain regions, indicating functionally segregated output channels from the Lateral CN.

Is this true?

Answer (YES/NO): NO